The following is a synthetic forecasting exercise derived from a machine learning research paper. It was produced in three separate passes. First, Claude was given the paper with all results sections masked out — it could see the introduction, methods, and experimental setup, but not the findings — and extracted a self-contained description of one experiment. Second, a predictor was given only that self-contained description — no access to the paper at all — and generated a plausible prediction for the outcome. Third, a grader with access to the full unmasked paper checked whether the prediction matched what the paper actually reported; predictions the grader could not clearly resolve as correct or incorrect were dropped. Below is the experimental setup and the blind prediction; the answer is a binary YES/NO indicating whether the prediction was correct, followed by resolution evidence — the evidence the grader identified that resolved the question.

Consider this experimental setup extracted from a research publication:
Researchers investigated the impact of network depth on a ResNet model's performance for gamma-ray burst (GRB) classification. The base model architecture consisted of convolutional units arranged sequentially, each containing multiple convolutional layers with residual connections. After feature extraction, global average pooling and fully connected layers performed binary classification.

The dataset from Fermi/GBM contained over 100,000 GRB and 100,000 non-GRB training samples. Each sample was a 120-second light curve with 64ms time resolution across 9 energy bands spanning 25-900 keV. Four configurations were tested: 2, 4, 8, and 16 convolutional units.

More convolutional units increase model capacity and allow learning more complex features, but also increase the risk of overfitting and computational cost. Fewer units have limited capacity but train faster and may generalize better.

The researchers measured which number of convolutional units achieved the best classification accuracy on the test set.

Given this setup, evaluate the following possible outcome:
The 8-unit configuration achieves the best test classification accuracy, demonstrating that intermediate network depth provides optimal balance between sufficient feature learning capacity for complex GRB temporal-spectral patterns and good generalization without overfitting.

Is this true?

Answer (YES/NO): NO